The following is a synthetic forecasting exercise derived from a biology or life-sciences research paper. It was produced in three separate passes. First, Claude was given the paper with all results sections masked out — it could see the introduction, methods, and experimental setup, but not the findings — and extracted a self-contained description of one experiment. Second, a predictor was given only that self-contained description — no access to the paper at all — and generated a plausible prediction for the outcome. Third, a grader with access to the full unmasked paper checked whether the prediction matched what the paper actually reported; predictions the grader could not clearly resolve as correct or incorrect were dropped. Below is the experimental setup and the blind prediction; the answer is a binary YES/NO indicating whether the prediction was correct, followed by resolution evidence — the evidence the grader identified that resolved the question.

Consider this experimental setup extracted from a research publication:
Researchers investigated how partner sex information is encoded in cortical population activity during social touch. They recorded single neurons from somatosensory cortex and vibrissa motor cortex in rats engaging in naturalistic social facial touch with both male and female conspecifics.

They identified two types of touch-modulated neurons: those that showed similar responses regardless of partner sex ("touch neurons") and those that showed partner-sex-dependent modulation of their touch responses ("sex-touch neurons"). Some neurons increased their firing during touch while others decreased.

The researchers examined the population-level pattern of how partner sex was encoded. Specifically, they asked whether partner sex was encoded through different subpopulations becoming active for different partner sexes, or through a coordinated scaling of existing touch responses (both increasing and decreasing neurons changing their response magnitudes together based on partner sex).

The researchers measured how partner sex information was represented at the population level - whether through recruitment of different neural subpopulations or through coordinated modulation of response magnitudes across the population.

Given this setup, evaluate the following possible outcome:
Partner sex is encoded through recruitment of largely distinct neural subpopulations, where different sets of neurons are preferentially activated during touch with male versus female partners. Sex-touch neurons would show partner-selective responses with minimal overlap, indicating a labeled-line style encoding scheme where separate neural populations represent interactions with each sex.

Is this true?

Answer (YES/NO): NO